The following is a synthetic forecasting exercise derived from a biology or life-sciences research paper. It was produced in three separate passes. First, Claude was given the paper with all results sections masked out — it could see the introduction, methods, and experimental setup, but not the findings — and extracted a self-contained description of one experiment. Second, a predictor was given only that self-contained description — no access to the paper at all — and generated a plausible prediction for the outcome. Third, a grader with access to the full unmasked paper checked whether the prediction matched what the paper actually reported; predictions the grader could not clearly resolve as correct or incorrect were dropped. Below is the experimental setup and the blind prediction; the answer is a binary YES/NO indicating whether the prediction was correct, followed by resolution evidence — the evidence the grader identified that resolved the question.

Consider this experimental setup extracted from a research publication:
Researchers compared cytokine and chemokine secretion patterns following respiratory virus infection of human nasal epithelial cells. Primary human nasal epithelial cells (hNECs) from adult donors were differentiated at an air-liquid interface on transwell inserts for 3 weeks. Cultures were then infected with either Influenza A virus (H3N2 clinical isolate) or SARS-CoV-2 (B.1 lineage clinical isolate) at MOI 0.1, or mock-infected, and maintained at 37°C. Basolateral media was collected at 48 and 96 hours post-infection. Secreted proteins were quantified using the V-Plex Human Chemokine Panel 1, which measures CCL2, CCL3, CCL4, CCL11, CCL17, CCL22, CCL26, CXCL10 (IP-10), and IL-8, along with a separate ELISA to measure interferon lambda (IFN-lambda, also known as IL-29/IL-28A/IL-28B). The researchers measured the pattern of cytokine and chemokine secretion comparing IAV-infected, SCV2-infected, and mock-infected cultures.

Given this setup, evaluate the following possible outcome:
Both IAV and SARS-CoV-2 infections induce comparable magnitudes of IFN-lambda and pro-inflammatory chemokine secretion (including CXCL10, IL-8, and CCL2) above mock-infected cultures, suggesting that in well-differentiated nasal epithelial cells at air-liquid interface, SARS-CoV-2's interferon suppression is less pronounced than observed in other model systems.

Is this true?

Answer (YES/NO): NO